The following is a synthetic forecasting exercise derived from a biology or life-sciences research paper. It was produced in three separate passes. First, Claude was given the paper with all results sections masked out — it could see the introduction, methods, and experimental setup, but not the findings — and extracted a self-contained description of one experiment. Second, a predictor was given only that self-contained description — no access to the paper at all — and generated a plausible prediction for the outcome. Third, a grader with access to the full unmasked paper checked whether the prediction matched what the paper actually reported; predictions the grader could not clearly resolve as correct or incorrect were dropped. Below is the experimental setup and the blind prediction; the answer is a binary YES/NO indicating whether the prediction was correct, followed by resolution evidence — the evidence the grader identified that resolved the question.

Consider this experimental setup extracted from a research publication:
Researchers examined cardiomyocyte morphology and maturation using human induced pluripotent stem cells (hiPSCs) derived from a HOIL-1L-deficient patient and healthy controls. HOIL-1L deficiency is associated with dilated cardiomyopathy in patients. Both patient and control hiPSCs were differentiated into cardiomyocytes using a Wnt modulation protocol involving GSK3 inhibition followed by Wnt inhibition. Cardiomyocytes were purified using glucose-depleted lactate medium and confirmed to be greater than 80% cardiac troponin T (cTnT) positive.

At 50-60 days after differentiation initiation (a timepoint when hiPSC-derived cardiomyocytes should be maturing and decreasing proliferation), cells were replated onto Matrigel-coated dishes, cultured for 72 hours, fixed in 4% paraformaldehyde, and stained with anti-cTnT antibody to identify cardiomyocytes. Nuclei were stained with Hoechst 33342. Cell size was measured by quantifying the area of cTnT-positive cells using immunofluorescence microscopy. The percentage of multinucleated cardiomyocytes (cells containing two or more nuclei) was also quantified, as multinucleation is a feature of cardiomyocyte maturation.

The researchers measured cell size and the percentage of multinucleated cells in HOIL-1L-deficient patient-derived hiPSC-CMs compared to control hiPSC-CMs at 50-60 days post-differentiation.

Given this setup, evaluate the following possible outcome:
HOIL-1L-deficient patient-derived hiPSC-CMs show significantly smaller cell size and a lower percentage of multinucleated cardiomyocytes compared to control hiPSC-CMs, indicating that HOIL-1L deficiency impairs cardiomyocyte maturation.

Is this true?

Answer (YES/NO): NO